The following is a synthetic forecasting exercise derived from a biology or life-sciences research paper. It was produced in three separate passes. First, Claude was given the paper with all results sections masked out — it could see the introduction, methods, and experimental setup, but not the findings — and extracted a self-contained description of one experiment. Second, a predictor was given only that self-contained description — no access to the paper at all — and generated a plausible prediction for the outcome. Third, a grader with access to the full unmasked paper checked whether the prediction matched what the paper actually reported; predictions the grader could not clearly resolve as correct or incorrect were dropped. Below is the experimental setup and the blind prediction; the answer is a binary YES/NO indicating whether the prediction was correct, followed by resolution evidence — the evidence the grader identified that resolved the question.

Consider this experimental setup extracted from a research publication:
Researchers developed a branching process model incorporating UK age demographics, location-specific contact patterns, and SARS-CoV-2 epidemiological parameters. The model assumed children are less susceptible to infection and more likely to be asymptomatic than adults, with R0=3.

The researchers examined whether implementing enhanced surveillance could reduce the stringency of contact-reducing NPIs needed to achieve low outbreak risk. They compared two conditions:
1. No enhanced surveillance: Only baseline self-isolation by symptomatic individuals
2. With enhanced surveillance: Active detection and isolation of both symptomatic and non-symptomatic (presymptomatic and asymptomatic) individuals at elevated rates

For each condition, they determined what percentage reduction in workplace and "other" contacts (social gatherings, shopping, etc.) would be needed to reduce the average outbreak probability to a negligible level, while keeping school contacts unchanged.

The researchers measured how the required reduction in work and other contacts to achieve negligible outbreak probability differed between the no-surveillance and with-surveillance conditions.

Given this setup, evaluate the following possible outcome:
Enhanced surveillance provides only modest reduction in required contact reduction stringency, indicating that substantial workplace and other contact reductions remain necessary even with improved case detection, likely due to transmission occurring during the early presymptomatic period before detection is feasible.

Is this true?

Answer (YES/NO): NO